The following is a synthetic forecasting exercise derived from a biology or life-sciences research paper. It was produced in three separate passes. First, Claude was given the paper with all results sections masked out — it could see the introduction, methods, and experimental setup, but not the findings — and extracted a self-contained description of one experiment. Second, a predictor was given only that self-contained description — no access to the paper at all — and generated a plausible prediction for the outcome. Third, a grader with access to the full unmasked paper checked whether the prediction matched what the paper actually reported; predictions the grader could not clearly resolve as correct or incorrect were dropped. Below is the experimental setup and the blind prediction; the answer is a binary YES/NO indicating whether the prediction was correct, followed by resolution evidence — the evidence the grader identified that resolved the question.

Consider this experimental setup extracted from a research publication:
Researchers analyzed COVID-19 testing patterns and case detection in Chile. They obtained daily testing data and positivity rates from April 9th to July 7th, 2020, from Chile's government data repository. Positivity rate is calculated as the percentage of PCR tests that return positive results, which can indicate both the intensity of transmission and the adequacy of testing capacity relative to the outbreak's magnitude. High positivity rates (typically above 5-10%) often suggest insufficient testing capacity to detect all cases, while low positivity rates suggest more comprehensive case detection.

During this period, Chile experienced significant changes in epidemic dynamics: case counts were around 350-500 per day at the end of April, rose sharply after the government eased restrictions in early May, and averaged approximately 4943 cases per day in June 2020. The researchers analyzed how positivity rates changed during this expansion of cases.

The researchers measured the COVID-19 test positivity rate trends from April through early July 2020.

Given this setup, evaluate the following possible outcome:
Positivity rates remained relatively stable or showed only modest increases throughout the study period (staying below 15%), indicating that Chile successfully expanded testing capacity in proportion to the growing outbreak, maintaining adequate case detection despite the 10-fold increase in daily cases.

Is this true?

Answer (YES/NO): NO